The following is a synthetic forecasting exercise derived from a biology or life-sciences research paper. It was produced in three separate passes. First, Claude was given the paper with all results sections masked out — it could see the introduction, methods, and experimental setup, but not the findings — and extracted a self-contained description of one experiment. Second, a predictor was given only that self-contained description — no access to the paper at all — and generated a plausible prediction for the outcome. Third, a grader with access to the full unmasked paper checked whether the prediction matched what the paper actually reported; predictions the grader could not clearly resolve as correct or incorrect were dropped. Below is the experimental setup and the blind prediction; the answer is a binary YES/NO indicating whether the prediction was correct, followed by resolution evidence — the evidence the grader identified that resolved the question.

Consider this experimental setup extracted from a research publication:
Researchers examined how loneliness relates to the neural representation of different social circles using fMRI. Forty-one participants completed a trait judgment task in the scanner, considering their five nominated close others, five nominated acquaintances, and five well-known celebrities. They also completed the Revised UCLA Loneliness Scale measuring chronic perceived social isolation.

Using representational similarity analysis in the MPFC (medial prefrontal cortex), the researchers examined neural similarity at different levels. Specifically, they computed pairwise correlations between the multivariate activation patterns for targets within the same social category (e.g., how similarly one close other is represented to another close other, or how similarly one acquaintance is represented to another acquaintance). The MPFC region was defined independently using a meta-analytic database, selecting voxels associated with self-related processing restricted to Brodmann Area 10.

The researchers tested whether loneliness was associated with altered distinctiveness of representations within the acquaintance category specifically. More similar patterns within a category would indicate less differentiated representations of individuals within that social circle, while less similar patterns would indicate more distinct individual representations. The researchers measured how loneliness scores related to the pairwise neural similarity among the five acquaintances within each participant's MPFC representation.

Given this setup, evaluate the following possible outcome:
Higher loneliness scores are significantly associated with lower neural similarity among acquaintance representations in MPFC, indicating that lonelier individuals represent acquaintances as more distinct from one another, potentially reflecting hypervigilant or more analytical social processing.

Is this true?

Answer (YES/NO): NO